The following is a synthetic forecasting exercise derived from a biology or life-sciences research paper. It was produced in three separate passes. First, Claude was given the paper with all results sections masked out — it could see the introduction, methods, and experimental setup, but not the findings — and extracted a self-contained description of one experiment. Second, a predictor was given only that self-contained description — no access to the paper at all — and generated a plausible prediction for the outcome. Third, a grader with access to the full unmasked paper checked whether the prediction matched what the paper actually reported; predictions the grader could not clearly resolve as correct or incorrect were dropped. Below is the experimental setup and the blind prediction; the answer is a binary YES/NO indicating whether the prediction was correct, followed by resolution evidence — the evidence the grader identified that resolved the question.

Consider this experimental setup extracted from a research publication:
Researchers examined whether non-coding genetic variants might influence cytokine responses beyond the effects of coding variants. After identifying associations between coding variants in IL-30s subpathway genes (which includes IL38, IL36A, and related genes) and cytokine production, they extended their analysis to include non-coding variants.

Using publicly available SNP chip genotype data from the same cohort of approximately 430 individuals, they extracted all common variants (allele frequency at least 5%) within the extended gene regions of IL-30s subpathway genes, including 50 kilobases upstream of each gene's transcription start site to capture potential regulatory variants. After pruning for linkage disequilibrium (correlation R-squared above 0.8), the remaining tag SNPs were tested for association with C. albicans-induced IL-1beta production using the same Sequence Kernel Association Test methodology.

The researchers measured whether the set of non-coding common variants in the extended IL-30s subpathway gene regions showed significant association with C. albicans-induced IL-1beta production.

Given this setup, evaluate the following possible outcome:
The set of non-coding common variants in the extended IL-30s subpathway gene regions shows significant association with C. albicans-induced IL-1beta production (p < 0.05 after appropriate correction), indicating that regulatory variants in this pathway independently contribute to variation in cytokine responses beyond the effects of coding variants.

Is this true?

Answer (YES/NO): NO